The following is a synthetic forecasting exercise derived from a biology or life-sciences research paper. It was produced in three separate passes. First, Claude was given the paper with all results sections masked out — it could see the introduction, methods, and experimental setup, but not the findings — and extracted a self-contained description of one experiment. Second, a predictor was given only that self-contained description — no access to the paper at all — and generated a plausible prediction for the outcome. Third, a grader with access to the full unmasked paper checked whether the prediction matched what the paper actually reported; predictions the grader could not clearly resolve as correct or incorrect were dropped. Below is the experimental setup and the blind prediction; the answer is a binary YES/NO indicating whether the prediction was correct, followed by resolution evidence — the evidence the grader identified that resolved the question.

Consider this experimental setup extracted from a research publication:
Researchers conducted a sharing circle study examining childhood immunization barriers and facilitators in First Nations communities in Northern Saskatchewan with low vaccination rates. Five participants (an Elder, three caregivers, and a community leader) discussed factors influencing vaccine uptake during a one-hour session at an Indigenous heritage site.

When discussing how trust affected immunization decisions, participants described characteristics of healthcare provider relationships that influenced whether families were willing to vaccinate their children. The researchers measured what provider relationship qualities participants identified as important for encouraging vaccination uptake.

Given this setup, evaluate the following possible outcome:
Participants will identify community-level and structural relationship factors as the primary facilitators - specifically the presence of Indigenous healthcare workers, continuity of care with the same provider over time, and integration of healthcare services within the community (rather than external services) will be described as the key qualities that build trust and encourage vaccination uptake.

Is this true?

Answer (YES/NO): NO